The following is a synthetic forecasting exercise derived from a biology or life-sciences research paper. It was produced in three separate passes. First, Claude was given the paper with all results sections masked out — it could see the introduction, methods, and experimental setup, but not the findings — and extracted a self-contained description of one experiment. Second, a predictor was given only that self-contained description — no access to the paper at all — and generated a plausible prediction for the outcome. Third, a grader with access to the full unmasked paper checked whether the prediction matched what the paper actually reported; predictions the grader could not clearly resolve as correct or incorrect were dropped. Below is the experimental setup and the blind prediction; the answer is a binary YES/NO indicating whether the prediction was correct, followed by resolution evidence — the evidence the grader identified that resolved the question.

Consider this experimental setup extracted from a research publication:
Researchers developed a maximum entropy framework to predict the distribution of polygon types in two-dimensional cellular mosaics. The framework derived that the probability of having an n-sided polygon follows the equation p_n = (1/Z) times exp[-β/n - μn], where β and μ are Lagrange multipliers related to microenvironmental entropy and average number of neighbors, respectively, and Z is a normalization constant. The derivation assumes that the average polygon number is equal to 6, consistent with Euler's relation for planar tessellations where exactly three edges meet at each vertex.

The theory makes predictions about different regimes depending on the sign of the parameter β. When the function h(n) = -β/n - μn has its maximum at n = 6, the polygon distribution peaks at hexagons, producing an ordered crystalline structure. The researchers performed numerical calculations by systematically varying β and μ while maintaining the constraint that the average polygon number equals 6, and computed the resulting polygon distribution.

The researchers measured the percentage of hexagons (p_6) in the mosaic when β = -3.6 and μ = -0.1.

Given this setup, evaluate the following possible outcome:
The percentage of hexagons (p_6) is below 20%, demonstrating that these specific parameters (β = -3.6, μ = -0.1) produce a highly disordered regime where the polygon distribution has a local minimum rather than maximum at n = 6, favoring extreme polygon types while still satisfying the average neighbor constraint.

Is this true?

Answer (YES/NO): YES